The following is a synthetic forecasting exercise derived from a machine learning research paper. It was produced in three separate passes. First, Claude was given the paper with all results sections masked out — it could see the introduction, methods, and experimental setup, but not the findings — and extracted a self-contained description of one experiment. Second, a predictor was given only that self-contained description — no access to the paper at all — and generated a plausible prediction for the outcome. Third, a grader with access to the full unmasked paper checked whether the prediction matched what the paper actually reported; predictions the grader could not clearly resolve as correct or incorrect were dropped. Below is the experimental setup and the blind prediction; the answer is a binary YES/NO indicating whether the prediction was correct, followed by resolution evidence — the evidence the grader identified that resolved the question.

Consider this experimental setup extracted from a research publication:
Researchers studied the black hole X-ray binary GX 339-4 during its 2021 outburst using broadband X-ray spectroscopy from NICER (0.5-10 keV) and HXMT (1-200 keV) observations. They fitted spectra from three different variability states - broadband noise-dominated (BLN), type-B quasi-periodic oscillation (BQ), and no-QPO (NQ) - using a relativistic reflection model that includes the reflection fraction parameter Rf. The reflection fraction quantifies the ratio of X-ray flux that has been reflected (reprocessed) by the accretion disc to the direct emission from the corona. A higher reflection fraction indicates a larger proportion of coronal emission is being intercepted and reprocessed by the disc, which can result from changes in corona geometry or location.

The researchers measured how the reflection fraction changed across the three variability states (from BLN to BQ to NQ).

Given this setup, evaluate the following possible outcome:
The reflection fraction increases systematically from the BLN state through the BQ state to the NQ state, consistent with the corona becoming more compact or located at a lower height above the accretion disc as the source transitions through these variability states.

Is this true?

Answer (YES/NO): NO